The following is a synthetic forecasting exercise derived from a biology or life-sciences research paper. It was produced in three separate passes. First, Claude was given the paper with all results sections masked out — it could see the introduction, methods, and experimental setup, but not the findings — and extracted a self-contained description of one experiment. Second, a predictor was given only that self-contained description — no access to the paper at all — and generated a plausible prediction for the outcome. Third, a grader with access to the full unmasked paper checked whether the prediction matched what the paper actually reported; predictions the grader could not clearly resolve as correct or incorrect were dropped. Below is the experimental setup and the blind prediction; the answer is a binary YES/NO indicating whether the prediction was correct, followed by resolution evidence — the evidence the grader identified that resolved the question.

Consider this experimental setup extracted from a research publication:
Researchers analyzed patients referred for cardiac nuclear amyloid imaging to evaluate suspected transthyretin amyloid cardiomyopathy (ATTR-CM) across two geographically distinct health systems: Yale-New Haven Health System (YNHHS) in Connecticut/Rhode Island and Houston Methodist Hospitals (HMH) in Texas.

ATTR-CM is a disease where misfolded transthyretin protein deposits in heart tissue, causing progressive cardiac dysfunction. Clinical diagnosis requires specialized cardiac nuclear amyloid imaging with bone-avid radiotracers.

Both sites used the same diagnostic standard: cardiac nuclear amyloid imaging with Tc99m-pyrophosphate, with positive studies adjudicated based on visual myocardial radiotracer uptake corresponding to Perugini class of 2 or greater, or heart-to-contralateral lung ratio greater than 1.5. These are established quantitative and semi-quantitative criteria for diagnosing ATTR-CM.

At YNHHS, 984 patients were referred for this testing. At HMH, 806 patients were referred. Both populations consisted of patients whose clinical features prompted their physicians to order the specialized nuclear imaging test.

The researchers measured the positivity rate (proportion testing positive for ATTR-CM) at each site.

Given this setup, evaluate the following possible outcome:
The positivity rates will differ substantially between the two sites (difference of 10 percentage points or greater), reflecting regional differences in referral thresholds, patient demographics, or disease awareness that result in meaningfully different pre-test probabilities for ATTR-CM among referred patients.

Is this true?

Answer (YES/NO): YES